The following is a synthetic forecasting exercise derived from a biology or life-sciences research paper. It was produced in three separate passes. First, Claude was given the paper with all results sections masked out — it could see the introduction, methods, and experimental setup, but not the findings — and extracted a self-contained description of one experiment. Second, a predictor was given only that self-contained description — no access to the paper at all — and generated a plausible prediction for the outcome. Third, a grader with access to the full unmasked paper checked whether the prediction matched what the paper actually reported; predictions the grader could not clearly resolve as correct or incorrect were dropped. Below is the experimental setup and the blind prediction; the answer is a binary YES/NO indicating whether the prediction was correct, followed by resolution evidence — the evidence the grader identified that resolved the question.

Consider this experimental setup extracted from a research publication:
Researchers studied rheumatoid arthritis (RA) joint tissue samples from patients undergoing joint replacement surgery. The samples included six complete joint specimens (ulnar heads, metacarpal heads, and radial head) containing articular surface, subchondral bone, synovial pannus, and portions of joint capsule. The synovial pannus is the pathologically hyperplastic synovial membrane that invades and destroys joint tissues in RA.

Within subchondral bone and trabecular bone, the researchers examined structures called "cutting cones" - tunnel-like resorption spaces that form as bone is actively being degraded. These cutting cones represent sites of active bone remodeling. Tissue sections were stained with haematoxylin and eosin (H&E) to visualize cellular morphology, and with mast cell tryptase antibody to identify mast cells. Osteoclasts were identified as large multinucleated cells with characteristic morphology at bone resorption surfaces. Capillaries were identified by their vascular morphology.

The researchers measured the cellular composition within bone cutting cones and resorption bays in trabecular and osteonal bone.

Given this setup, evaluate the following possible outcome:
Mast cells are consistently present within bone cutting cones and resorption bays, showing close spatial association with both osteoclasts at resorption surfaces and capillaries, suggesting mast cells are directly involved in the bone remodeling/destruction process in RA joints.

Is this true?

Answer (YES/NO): YES